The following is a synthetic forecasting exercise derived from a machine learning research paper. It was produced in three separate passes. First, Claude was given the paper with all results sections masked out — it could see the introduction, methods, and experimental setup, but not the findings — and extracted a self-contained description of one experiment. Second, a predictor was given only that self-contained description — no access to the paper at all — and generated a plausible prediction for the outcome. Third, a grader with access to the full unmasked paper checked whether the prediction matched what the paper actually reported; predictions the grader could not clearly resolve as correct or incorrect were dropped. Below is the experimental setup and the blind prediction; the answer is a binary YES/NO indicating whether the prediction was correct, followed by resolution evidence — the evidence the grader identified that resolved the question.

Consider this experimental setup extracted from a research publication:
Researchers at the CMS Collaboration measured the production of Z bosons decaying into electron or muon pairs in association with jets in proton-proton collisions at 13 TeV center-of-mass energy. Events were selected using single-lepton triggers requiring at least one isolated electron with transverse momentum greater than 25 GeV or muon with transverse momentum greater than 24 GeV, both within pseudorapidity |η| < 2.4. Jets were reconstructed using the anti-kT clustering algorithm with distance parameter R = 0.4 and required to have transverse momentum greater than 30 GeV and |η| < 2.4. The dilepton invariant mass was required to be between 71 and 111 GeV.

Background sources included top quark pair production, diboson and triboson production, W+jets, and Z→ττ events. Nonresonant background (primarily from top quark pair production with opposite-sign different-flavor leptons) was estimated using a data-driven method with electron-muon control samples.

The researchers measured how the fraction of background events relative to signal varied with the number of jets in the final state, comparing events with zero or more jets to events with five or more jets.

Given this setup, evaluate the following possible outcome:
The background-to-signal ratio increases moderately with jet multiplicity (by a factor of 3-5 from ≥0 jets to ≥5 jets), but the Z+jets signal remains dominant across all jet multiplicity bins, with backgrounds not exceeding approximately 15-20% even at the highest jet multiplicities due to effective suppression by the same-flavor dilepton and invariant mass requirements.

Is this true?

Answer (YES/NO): NO